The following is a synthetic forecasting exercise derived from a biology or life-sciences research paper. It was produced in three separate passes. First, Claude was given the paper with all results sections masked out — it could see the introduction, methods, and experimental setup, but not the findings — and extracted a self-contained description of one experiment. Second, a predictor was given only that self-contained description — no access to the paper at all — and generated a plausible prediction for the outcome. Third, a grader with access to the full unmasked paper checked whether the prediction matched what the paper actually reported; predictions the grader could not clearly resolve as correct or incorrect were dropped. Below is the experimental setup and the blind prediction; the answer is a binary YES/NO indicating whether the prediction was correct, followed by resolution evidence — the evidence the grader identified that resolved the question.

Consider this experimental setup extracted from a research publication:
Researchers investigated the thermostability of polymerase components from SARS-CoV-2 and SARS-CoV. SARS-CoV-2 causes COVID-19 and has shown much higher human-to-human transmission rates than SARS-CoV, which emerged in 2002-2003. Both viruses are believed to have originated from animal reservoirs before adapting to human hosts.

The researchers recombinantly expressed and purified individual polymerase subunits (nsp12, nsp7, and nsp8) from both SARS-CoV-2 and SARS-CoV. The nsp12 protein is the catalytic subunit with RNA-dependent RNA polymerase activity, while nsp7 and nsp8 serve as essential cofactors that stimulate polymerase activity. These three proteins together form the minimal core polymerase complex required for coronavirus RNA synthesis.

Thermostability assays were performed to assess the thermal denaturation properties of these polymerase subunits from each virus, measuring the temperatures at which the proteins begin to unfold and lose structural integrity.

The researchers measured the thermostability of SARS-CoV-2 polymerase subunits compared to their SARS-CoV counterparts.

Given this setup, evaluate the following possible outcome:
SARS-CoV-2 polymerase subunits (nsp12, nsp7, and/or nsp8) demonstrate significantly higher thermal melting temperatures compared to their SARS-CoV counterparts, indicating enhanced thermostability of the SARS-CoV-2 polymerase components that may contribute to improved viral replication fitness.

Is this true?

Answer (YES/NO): NO